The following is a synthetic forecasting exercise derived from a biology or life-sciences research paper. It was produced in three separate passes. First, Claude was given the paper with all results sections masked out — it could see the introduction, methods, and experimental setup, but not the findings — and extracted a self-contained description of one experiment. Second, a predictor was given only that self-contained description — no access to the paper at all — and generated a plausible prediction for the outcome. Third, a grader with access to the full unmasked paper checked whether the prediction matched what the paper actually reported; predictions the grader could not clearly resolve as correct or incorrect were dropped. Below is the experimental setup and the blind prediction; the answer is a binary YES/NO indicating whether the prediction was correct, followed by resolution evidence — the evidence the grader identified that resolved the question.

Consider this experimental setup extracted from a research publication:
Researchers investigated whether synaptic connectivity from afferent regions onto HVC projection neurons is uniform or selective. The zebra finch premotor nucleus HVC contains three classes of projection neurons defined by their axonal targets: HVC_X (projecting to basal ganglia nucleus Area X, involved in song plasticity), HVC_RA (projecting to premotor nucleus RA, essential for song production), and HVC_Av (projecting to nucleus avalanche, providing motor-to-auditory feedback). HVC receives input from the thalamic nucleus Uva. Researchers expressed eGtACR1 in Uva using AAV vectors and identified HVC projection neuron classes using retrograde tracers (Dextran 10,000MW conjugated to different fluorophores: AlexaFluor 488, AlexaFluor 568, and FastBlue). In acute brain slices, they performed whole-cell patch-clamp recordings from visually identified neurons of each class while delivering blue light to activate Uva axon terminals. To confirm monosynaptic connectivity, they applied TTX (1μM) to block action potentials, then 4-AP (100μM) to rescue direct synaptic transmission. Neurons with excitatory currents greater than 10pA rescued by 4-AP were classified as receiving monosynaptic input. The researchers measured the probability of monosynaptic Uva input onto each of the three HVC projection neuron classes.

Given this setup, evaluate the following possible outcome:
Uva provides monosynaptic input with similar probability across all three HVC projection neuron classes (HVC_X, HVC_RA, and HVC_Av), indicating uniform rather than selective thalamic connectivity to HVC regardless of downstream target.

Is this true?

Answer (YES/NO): NO